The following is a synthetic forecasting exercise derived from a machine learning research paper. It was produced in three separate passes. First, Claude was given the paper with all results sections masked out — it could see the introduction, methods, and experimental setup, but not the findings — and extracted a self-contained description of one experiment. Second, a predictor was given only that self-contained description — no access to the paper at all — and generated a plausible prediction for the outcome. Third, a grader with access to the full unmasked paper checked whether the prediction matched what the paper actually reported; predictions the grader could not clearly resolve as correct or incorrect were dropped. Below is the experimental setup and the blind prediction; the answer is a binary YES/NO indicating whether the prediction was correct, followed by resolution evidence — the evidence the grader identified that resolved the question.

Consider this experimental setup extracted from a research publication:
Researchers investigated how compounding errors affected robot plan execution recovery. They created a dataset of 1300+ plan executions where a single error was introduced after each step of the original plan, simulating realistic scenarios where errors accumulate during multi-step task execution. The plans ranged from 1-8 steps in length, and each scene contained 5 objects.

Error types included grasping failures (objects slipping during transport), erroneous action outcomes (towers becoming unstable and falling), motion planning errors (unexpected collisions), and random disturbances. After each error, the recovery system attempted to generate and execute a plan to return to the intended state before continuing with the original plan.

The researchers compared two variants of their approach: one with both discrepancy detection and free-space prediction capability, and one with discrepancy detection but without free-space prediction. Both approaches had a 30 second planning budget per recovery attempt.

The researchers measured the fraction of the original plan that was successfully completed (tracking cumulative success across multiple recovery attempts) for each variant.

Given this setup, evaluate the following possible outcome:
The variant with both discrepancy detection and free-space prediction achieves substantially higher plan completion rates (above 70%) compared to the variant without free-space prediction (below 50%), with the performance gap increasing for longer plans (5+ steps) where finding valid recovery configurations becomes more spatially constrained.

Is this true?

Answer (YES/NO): NO